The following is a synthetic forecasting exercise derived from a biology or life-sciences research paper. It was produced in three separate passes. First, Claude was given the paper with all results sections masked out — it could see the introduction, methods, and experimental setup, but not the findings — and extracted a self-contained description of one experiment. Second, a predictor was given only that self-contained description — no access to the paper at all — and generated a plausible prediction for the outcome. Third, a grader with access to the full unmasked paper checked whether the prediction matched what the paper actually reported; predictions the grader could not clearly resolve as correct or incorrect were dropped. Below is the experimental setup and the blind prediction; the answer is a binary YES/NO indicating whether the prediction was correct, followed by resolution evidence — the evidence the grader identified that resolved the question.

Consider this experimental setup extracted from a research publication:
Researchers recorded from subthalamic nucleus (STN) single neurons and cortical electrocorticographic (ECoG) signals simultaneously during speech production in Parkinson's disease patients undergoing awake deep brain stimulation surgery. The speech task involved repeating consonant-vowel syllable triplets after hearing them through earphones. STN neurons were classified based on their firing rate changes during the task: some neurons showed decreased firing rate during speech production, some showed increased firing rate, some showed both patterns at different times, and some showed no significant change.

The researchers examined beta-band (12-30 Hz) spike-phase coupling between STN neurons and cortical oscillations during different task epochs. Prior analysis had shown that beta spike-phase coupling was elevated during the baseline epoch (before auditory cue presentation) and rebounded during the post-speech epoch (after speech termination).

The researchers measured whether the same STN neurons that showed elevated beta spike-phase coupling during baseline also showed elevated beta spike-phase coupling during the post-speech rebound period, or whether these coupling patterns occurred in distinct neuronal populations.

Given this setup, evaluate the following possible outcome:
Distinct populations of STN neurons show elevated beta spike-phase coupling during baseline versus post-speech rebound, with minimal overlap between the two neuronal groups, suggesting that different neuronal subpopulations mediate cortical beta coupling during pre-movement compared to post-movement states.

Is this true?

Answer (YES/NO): YES